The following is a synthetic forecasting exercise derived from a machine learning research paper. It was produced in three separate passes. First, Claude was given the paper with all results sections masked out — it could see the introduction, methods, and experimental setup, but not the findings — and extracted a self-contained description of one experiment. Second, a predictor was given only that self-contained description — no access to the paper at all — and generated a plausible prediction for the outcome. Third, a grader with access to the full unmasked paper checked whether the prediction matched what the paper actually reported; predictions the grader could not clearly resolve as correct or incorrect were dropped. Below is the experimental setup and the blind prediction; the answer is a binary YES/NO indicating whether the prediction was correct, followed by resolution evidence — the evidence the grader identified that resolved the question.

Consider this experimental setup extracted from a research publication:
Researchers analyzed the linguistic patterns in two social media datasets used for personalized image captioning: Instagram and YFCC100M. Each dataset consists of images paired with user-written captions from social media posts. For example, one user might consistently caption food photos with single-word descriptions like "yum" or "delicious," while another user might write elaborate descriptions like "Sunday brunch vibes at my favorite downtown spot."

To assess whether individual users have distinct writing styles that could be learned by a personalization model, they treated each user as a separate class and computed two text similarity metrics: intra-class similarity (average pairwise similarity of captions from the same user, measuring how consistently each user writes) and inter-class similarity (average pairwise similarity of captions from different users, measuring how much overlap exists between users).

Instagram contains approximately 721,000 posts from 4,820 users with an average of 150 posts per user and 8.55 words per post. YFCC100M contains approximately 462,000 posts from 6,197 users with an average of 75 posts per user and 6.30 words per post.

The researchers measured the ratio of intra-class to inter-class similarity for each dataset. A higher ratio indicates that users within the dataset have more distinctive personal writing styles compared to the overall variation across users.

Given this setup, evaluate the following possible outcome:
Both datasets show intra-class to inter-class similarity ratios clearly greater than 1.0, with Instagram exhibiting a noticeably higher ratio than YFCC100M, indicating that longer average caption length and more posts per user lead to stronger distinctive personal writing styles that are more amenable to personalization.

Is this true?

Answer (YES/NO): NO